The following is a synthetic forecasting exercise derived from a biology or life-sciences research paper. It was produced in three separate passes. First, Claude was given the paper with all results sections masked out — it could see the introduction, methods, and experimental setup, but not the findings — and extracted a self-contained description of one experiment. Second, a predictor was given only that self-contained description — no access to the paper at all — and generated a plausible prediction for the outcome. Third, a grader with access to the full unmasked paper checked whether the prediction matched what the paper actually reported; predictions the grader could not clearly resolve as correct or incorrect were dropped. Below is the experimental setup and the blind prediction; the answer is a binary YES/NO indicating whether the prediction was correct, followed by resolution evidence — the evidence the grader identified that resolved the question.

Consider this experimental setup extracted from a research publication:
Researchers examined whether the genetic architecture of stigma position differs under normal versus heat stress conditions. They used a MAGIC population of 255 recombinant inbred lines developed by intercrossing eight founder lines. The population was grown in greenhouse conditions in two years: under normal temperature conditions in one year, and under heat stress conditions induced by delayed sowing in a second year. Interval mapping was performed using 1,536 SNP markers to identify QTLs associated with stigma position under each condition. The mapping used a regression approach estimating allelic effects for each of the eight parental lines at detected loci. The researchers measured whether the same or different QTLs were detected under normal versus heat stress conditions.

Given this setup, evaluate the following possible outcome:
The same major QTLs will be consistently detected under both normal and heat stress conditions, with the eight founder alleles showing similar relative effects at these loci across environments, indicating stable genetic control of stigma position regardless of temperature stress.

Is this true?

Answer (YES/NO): NO